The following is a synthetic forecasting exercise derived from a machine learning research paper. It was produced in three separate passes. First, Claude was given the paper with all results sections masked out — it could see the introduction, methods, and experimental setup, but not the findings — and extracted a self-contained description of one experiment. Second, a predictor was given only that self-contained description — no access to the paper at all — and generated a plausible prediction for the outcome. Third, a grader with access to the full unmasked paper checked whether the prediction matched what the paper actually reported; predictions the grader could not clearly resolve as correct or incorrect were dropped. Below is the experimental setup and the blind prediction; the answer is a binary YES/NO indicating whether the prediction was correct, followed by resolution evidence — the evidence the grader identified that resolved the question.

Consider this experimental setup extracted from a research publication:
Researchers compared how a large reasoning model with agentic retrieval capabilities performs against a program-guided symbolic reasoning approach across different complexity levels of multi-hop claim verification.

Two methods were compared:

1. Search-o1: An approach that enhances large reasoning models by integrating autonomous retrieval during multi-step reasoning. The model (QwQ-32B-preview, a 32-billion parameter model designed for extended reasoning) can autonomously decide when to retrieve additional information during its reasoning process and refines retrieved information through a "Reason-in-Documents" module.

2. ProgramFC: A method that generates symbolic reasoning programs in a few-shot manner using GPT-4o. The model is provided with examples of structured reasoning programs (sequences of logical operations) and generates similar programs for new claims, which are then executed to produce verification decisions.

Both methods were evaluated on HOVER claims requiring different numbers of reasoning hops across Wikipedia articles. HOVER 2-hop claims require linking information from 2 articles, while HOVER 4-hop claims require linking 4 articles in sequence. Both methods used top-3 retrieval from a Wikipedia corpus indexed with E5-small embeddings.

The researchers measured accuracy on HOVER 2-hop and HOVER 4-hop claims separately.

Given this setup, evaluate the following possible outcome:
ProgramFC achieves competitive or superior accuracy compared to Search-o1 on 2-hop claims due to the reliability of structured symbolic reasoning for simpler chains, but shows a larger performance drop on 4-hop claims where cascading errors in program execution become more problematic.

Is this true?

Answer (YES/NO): NO